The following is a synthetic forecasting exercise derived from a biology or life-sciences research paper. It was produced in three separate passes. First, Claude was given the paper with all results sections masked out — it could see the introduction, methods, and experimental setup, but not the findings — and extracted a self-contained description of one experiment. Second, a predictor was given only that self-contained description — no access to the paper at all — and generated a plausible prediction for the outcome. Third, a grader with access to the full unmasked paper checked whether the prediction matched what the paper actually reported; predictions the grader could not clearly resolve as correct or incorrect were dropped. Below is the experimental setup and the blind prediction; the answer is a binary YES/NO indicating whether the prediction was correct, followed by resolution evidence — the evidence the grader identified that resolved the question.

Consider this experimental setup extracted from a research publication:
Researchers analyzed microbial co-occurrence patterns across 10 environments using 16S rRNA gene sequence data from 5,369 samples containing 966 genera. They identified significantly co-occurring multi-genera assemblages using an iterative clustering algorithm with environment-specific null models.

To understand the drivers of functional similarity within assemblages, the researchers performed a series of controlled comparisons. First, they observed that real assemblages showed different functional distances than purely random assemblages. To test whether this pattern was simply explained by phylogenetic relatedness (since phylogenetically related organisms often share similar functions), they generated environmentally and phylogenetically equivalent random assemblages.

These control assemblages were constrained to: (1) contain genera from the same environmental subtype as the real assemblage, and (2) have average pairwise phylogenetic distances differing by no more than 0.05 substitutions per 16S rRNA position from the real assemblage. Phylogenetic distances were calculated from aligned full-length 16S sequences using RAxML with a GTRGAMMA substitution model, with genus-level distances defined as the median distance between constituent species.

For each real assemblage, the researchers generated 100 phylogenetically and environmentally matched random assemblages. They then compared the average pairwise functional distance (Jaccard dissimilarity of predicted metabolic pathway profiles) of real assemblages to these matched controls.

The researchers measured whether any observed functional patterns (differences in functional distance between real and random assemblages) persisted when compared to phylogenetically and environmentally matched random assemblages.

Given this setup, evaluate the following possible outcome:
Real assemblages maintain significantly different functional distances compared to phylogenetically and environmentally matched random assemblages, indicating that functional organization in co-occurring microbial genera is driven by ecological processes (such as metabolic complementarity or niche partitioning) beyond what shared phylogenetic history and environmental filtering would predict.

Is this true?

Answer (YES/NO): YES